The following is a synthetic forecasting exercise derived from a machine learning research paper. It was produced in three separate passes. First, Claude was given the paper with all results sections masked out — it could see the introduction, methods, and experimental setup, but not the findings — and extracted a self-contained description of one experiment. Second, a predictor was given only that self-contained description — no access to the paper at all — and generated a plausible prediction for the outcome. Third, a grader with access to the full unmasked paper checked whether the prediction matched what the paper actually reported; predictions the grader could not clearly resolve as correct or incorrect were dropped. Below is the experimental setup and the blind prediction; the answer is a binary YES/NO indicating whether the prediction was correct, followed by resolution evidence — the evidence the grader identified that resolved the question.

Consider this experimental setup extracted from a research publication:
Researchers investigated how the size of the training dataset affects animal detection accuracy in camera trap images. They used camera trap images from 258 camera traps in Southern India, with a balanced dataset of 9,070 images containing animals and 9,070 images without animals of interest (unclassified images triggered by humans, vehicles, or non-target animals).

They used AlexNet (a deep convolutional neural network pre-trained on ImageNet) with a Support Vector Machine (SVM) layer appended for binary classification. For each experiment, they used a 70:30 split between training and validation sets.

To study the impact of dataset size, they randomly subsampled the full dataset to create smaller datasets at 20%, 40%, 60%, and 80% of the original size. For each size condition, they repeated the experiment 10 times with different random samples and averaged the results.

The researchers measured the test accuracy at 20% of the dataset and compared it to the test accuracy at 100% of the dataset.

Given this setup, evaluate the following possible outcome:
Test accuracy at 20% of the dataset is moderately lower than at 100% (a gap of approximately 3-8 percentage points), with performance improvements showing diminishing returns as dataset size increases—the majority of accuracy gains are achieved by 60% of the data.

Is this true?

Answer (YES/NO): NO